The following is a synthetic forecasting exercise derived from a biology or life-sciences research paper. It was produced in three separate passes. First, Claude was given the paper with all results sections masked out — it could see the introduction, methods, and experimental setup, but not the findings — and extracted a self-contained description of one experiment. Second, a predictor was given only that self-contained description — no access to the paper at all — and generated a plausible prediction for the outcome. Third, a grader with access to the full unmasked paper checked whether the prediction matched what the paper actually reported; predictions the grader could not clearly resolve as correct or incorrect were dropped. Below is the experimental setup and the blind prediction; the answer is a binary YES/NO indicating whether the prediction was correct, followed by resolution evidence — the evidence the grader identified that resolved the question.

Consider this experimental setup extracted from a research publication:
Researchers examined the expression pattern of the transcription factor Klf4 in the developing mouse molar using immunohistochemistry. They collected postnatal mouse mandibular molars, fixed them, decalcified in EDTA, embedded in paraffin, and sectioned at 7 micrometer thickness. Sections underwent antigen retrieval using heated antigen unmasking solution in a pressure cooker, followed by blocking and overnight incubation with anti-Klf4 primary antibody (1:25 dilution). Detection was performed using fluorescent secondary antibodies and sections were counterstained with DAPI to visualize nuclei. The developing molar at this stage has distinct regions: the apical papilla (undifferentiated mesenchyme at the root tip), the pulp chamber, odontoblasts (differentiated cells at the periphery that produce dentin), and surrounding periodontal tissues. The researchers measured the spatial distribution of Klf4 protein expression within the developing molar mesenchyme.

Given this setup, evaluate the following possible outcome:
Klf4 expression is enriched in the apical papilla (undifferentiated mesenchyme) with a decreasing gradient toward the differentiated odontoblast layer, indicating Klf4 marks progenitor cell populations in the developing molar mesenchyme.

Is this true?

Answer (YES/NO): NO